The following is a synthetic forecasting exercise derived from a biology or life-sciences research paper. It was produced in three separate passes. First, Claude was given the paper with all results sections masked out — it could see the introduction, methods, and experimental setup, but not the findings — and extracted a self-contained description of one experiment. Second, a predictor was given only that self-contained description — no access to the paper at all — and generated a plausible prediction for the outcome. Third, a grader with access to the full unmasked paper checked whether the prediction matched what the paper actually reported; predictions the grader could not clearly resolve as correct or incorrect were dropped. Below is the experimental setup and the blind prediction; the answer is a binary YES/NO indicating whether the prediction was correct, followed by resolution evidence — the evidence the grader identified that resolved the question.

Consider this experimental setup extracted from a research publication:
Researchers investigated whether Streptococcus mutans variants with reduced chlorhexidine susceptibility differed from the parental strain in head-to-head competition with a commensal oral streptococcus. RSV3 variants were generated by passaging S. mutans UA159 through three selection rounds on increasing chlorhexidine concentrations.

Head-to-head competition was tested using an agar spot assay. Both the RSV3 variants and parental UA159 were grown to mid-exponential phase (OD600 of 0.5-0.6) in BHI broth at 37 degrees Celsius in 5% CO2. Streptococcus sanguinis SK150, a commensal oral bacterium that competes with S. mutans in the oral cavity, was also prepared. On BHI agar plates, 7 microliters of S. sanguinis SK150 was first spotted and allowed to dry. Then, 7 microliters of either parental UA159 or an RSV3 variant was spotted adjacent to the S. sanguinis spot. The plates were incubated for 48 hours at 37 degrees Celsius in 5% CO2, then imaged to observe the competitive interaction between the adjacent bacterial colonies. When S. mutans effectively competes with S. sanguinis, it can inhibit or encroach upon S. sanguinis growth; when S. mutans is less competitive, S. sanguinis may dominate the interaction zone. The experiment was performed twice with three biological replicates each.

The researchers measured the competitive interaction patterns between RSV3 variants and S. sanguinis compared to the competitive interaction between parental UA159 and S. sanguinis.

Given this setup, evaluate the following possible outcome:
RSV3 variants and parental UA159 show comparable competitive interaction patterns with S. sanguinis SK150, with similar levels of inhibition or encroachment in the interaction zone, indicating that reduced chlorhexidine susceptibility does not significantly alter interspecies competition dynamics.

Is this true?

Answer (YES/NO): NO